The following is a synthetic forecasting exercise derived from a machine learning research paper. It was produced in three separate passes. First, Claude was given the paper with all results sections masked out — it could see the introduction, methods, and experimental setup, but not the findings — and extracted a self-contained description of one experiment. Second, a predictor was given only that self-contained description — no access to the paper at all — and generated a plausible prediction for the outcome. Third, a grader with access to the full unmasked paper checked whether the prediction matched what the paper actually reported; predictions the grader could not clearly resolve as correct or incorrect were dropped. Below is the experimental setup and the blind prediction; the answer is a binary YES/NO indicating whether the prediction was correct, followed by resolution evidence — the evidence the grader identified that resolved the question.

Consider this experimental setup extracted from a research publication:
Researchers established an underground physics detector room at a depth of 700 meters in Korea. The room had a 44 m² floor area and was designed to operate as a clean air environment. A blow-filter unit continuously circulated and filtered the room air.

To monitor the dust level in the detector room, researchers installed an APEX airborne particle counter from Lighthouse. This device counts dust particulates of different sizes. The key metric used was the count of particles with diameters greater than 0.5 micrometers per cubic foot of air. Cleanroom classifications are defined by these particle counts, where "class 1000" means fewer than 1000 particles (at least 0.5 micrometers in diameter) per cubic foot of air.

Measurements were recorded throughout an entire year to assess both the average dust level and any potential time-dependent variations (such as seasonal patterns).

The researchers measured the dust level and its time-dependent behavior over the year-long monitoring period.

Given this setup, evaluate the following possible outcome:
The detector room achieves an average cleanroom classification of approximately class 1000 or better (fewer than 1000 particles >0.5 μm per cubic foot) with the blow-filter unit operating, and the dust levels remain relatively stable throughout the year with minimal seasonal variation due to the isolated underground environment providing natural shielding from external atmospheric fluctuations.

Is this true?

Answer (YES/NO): YES